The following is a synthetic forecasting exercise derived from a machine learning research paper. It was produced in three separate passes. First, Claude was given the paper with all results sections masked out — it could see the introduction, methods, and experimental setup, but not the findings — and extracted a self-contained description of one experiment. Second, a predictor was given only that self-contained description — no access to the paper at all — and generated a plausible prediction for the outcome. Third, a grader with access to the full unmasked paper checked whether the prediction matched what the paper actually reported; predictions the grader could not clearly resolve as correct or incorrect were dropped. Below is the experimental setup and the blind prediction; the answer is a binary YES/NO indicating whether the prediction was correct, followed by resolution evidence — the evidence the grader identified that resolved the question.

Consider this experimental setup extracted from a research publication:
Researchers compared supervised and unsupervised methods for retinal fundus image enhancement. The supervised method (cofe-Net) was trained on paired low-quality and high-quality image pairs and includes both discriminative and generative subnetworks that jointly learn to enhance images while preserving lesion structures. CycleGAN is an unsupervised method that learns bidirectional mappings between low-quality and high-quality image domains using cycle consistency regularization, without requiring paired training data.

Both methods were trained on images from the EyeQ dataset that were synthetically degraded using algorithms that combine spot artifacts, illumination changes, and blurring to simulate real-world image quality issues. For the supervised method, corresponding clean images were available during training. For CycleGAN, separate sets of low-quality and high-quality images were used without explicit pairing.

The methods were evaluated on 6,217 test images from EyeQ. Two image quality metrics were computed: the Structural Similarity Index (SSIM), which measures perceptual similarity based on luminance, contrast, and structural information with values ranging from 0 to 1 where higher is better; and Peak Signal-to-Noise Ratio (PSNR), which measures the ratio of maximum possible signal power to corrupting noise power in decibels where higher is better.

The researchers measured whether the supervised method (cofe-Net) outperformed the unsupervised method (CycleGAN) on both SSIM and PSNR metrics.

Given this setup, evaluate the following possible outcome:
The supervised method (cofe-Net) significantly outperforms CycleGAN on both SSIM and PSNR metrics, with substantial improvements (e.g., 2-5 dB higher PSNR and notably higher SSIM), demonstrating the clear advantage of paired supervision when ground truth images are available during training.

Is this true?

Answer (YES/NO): NO